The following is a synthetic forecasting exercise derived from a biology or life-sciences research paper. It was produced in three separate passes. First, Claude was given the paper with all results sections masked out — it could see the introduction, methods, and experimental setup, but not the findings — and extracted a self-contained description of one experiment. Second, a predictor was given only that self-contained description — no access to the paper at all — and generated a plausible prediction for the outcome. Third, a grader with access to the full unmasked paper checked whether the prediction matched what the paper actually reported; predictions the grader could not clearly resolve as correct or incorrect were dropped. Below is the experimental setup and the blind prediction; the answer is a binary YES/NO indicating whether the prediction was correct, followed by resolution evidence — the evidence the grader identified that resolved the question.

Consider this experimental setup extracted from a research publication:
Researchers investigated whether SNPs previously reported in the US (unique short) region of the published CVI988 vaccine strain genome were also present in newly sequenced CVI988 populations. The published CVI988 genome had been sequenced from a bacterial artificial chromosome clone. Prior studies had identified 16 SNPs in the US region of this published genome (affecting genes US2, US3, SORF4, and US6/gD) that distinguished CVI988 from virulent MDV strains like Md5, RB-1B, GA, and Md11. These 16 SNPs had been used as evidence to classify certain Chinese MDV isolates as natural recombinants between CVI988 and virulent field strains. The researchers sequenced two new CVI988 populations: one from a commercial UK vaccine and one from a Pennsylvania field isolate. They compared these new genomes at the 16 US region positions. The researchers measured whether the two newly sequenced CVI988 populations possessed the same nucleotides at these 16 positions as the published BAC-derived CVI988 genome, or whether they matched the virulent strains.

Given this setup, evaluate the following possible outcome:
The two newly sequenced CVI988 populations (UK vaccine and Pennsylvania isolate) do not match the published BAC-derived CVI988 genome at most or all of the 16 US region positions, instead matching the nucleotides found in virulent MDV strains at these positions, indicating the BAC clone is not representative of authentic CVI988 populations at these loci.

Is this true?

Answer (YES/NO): YES